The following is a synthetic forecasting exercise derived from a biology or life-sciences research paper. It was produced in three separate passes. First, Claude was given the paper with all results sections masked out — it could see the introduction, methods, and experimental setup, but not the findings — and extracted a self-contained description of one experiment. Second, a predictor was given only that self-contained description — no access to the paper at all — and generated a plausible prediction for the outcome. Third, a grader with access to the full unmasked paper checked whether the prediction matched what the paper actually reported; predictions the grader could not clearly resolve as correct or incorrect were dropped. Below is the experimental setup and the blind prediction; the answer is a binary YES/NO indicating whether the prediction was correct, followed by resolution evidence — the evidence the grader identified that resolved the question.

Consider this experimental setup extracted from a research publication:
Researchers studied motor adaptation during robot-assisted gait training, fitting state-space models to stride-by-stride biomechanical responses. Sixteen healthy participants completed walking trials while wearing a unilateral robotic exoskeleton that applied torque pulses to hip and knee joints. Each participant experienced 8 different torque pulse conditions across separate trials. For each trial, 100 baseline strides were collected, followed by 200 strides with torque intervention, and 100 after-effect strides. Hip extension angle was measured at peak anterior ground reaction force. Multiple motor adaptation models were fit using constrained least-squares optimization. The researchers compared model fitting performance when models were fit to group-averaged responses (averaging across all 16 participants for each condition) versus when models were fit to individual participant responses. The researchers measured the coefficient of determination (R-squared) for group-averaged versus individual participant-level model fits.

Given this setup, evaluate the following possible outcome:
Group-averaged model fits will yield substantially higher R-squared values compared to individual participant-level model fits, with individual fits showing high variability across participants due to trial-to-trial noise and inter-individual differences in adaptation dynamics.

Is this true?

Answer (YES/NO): YES